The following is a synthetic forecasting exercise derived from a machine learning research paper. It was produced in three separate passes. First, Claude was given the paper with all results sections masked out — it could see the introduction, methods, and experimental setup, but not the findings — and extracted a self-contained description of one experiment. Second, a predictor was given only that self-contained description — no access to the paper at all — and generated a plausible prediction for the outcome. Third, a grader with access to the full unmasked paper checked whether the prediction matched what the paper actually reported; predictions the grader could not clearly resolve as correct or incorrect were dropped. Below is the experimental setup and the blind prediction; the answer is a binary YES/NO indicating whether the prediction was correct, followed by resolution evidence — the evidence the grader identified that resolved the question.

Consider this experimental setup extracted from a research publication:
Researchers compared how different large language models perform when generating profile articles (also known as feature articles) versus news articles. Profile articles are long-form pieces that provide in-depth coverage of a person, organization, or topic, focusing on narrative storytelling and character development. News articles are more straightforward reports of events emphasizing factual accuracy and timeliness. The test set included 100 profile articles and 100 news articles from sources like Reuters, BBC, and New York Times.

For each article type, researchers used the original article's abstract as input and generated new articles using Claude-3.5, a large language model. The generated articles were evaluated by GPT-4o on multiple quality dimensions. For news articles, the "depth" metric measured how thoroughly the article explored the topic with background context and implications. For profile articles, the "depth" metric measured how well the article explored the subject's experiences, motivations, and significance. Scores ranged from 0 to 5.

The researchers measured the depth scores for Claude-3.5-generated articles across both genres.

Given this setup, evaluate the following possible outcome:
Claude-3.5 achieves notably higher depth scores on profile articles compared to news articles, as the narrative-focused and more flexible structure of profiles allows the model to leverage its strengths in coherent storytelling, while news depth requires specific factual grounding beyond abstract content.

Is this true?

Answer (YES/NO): NO